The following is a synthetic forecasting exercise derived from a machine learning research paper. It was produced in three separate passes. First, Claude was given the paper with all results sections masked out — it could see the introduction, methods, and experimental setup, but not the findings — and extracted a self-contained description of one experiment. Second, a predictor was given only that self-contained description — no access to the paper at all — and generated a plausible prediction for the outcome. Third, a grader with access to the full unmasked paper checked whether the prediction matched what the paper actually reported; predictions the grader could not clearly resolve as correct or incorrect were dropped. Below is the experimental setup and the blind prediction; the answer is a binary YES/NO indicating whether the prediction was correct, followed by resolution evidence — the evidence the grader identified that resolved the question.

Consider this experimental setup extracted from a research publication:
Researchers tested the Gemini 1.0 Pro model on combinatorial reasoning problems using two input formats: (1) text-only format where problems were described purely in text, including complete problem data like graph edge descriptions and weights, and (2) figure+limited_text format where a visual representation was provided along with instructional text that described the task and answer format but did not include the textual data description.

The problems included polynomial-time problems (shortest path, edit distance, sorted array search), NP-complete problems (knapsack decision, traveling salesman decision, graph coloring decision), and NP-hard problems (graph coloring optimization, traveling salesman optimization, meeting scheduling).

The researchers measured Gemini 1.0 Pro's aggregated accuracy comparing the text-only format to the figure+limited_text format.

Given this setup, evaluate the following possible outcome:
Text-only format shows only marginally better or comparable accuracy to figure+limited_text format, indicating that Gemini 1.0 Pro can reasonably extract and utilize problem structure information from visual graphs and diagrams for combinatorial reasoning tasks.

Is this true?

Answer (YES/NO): NO